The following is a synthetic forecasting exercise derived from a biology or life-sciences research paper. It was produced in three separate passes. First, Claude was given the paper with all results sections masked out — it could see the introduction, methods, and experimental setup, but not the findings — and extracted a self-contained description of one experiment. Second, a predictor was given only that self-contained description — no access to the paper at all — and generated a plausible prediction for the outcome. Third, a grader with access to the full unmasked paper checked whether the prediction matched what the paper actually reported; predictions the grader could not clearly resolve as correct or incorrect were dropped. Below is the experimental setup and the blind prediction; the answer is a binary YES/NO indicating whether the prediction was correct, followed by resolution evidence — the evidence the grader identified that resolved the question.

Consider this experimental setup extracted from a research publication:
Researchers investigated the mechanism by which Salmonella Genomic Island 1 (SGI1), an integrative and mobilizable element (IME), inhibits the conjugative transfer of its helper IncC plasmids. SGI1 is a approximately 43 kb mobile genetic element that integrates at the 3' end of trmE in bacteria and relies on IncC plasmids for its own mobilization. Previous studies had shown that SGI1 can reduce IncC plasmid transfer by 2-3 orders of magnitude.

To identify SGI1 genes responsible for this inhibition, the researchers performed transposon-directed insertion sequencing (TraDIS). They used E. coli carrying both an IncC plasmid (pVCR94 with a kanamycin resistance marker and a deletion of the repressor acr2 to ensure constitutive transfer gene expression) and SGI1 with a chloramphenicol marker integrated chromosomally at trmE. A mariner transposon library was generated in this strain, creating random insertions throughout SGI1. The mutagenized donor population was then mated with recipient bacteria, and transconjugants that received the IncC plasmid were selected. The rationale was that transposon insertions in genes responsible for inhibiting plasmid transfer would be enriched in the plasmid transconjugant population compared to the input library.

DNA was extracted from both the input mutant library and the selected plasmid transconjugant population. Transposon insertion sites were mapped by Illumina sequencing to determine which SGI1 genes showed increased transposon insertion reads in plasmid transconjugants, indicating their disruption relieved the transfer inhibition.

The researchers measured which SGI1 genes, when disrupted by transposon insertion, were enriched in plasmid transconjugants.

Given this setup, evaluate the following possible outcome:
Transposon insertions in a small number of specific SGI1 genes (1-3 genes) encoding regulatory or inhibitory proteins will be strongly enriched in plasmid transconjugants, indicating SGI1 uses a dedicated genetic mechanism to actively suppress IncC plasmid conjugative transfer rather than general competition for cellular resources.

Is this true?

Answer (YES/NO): YES